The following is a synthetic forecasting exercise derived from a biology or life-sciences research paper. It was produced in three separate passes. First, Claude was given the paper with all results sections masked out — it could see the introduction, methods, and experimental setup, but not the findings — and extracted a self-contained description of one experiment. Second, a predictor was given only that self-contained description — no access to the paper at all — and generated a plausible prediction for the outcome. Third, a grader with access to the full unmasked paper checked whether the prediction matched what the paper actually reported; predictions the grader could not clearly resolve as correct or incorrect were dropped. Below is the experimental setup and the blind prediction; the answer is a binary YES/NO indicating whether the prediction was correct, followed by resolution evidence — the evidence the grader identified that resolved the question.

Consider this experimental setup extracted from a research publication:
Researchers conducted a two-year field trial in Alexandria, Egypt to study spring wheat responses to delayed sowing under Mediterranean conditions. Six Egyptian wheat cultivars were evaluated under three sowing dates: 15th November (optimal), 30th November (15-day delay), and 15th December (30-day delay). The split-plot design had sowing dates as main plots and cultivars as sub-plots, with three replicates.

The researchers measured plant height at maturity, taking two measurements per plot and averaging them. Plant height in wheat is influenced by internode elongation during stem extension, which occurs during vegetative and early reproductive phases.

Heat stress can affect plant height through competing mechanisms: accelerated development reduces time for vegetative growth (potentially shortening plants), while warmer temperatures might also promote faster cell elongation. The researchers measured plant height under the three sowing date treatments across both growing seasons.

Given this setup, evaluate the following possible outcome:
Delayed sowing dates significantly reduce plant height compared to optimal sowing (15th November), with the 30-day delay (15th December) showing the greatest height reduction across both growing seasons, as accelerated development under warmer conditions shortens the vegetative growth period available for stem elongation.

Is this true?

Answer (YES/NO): NO